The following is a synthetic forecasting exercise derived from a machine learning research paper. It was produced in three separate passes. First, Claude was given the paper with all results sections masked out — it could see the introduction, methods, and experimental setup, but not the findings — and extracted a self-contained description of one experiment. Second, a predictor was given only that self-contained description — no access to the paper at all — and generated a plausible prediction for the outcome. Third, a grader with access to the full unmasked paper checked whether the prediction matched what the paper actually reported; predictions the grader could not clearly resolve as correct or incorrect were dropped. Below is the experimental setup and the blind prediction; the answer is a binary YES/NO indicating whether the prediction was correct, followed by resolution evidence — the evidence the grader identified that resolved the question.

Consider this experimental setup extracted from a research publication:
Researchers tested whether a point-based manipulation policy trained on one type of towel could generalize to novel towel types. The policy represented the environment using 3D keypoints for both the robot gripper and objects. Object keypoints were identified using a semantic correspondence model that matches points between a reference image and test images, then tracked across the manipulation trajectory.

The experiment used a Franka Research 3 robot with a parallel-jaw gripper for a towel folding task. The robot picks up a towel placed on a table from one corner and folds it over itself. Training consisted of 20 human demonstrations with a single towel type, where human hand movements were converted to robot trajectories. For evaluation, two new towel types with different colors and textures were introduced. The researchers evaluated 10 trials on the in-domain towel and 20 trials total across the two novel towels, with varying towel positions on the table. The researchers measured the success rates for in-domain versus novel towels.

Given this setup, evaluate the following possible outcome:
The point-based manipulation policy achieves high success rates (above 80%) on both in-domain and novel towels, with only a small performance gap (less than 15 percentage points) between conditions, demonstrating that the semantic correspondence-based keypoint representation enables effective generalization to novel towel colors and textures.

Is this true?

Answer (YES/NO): NO